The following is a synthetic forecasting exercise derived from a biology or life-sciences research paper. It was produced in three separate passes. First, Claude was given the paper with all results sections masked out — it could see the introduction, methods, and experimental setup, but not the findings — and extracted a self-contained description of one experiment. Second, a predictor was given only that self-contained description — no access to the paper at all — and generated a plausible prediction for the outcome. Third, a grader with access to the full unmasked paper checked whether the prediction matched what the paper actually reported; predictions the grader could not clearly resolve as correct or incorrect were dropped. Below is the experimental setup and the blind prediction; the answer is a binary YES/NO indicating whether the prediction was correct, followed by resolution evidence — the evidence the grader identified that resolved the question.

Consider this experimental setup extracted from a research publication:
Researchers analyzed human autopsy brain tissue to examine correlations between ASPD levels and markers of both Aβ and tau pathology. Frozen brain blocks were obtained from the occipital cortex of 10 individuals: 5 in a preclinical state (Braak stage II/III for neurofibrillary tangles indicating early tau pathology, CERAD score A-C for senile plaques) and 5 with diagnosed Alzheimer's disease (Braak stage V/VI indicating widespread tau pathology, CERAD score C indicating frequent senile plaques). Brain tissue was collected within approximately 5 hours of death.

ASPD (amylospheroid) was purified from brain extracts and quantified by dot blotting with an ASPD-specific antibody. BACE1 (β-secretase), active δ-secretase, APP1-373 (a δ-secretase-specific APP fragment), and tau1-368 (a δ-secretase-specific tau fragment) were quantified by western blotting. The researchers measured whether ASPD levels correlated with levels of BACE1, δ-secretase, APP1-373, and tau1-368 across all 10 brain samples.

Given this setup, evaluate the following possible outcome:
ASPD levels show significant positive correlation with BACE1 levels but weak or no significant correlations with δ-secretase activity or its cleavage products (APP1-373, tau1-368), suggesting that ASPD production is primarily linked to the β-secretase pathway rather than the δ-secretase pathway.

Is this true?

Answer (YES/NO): NO